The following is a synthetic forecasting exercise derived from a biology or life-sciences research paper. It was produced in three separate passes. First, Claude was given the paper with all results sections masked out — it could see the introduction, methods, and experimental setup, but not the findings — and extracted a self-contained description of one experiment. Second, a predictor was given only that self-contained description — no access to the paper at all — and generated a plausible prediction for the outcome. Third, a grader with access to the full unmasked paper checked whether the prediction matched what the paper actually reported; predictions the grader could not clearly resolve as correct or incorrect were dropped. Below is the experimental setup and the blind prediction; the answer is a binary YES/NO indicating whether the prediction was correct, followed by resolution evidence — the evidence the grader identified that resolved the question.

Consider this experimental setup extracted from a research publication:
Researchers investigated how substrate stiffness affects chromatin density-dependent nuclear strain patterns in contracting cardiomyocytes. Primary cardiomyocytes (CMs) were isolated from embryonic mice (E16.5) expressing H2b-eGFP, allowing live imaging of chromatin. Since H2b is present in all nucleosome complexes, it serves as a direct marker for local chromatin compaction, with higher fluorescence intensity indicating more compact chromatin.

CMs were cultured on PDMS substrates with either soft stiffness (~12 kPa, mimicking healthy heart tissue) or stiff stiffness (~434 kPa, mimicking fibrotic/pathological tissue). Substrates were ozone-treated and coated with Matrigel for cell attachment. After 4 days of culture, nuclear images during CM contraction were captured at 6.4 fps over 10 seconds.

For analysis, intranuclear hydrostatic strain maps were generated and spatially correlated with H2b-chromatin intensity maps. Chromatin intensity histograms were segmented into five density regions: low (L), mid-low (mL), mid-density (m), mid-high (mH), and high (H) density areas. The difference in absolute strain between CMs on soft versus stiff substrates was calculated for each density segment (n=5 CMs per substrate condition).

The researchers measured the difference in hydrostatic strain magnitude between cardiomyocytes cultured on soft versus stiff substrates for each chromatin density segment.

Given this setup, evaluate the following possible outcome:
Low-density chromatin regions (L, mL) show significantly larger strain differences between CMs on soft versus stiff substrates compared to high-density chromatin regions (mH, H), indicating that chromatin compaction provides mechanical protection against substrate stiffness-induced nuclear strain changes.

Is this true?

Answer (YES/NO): NO